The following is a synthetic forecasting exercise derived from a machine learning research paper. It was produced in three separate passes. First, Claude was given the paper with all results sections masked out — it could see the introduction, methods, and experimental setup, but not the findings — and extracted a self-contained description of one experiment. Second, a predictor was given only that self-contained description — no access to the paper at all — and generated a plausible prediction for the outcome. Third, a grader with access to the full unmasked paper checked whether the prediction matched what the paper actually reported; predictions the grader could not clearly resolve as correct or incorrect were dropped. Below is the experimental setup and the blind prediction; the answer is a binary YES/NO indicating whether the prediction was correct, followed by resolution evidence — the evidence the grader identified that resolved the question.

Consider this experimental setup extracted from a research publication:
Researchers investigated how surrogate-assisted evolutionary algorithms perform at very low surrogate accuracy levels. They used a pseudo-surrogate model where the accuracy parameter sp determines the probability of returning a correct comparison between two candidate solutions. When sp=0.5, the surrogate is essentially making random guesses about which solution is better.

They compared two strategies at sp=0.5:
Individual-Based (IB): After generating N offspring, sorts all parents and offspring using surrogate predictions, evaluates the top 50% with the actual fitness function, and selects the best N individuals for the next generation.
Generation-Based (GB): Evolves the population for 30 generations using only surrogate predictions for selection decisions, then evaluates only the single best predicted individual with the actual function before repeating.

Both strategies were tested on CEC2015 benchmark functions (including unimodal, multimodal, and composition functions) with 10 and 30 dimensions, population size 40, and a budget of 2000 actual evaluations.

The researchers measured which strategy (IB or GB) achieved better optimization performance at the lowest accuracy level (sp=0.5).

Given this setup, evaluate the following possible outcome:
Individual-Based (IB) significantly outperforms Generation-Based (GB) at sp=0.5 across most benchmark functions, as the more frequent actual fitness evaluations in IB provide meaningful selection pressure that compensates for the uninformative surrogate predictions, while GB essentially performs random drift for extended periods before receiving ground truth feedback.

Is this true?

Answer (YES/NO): YES